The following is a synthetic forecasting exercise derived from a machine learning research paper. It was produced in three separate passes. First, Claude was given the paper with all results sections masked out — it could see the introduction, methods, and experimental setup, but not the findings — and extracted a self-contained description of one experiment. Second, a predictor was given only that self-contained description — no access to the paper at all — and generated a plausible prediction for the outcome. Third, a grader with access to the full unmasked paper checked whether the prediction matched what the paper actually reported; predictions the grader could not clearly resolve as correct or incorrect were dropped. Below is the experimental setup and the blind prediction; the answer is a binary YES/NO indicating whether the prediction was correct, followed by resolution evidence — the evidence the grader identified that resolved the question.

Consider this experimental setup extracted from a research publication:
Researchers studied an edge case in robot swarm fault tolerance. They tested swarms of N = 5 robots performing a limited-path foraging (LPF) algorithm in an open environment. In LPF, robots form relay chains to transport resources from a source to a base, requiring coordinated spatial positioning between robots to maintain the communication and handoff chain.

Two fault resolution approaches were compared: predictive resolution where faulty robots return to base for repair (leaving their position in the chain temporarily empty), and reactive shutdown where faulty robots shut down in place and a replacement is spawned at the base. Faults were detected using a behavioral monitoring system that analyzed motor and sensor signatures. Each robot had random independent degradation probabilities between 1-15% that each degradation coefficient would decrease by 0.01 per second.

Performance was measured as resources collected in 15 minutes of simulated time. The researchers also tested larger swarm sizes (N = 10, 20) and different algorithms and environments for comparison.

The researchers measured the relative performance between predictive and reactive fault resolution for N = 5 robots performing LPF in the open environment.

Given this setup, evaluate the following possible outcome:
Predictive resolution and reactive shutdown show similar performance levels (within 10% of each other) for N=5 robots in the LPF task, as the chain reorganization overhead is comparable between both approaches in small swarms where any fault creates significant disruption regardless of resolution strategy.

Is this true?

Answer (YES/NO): NO